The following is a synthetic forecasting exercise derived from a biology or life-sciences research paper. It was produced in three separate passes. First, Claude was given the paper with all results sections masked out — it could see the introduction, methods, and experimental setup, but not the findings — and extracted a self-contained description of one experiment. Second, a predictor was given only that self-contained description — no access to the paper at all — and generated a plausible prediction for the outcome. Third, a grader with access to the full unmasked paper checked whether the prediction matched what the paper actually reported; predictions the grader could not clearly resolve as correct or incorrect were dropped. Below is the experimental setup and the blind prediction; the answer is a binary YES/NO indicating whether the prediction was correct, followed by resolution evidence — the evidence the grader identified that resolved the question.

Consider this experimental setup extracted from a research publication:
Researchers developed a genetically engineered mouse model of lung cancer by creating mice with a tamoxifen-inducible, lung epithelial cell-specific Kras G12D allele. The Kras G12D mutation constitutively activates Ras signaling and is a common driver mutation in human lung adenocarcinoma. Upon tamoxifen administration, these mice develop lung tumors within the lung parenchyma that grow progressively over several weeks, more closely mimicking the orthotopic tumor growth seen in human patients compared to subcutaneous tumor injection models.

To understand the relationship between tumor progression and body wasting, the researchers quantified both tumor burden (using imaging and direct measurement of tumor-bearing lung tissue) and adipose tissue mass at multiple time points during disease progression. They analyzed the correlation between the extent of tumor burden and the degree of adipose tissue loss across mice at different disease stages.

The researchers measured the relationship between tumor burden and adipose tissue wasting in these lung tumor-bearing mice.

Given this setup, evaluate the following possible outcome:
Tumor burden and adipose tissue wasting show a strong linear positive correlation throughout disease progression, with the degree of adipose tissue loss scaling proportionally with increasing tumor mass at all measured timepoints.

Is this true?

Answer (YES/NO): NO